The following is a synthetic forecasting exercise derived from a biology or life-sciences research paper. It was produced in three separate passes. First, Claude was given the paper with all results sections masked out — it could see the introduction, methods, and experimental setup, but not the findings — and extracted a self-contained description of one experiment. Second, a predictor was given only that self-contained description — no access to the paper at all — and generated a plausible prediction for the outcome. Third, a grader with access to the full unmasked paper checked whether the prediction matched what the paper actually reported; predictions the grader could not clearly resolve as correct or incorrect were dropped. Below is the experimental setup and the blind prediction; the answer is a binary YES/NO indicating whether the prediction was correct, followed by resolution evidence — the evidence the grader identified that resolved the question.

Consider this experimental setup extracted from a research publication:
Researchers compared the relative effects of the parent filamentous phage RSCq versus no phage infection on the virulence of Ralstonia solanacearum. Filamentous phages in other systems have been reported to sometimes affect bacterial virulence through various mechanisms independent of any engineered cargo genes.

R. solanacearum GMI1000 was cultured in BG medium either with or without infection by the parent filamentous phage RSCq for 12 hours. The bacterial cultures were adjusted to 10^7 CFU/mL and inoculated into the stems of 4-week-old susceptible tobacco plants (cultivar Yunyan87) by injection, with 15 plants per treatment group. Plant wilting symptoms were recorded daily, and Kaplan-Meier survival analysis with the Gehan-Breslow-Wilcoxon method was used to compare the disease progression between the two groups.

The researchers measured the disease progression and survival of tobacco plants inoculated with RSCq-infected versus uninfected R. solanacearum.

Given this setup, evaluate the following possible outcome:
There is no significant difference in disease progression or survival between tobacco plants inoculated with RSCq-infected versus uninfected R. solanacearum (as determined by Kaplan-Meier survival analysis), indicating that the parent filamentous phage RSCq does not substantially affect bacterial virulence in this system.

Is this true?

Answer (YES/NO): YES